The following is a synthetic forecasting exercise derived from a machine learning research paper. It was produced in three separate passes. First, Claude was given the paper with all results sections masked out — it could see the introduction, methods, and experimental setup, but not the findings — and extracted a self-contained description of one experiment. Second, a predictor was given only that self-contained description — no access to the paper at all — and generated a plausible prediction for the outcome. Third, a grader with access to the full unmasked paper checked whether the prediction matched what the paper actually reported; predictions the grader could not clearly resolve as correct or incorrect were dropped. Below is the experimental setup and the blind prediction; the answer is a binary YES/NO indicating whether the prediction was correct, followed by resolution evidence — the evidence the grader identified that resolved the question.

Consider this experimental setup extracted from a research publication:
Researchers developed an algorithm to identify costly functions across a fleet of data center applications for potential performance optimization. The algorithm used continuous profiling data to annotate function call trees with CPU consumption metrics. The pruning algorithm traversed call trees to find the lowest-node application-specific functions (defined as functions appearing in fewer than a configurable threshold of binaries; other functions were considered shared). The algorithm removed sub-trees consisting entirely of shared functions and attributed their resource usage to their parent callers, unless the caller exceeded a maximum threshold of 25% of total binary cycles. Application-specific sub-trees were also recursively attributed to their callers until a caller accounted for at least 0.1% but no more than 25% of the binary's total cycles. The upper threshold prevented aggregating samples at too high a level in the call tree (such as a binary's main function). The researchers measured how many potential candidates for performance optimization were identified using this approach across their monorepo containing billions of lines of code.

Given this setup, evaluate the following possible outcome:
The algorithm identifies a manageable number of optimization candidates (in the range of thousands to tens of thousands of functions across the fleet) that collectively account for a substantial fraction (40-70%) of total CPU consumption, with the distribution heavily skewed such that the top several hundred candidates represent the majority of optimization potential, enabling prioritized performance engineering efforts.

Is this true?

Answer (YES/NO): NO